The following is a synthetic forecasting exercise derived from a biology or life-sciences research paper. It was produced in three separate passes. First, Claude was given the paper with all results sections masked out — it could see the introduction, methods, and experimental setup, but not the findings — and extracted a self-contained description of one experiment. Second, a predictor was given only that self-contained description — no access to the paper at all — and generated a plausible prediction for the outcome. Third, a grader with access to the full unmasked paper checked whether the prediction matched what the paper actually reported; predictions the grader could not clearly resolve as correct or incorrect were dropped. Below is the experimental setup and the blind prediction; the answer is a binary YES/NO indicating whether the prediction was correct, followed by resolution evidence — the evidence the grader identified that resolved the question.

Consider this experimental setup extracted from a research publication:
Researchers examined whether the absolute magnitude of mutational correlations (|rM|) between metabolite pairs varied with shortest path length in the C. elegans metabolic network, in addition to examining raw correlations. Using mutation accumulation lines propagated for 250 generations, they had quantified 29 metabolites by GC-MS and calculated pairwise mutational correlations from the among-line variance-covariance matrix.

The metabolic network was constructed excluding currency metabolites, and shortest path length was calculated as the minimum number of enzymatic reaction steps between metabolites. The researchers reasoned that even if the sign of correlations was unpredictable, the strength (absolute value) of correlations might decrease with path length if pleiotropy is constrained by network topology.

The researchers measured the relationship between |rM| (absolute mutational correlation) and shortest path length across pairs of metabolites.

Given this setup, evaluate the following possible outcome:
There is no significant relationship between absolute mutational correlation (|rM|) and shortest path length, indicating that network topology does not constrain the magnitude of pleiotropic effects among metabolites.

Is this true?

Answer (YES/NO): YES